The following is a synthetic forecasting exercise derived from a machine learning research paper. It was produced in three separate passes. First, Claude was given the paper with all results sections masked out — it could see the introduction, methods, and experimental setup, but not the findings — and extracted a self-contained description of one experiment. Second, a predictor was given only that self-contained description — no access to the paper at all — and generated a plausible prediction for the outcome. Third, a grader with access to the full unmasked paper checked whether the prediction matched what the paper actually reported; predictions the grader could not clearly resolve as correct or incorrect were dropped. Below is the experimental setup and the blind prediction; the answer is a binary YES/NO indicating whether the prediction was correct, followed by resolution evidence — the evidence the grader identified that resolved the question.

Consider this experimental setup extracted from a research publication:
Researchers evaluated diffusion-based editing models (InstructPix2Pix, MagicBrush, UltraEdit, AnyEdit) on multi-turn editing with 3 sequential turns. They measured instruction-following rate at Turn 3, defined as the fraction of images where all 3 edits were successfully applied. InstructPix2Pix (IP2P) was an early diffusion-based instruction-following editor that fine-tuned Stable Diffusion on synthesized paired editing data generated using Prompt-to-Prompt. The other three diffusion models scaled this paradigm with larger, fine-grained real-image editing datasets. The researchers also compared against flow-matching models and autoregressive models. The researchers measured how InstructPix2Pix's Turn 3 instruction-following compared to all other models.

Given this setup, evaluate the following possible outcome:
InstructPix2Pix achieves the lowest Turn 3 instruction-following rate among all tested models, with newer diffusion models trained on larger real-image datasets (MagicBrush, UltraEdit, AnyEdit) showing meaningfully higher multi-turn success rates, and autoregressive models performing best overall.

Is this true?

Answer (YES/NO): YES